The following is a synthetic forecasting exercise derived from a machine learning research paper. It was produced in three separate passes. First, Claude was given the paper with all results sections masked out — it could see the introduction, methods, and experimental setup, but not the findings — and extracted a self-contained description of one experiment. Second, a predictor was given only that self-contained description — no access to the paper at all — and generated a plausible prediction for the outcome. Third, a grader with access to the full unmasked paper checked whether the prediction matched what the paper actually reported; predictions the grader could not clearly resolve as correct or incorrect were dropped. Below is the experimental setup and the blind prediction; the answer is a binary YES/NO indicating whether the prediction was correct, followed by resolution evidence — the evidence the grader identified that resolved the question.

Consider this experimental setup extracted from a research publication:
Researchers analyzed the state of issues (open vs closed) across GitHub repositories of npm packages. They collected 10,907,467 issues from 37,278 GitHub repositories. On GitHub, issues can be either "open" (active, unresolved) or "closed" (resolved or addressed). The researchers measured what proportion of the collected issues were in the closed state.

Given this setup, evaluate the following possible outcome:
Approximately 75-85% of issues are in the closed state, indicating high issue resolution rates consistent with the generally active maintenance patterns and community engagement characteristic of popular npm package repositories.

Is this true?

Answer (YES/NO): NO